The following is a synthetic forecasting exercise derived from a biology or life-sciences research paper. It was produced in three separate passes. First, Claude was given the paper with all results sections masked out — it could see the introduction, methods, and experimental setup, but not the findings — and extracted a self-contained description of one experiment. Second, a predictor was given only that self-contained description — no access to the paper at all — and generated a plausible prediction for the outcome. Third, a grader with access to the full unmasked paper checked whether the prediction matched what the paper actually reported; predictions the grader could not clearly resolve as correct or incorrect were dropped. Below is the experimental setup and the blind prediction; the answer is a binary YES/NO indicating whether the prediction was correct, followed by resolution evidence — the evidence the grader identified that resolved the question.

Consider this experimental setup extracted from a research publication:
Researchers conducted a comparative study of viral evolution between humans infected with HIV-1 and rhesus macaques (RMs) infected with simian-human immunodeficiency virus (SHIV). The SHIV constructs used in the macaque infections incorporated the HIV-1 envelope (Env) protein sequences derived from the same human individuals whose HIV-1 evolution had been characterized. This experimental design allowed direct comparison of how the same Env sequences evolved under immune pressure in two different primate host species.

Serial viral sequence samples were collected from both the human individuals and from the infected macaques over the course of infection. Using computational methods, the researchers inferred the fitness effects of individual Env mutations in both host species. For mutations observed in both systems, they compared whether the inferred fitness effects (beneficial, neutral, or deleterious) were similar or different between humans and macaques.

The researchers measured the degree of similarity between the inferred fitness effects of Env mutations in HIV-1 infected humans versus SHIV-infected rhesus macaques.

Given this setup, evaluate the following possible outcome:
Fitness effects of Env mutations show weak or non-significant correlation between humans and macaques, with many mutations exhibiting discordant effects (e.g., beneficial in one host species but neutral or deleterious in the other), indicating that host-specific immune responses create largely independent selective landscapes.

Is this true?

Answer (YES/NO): NO